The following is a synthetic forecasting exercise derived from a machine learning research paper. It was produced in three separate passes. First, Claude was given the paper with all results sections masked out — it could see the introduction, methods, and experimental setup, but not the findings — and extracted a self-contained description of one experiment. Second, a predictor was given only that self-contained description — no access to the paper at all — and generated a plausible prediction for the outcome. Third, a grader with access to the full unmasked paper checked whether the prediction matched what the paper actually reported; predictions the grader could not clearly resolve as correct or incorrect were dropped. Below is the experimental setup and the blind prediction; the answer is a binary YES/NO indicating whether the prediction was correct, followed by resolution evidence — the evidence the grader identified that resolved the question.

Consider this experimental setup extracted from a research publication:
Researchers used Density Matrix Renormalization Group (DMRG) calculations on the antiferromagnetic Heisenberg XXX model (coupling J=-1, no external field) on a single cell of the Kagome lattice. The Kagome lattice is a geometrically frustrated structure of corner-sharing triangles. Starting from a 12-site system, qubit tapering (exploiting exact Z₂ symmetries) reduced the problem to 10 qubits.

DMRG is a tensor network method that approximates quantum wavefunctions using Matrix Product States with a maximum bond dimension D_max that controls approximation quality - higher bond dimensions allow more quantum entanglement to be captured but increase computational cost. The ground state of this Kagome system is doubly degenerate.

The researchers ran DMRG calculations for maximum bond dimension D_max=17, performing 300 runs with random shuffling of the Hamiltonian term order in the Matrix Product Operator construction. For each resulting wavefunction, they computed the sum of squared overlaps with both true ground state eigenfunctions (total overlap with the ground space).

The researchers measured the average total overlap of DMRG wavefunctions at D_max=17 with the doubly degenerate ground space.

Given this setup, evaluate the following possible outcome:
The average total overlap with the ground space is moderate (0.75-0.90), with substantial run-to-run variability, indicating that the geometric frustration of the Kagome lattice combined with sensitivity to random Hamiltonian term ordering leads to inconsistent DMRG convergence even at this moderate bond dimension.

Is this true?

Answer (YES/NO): NO